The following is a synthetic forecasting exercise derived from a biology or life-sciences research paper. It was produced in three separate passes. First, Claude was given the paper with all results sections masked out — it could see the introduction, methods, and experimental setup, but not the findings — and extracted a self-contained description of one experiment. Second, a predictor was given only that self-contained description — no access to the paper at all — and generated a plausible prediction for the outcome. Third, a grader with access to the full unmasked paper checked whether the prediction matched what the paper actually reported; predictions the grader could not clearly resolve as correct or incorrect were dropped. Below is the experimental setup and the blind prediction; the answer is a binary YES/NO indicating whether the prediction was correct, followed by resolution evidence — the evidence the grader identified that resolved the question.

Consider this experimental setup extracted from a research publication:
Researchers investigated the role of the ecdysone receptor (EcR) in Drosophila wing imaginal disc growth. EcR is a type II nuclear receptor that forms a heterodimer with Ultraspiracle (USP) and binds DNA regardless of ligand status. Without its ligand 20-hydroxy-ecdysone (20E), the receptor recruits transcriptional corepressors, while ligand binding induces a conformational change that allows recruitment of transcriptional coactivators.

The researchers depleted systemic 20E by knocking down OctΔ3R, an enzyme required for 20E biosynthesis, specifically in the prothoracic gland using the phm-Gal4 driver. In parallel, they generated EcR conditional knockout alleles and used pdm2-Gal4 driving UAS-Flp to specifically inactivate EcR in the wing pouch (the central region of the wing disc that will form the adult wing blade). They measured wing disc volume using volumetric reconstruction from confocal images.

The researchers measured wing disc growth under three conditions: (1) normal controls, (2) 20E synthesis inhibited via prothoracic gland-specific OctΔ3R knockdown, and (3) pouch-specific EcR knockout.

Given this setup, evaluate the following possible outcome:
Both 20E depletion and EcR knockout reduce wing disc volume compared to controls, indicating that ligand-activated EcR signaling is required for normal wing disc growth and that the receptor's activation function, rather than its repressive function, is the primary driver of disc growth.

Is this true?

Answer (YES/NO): NO